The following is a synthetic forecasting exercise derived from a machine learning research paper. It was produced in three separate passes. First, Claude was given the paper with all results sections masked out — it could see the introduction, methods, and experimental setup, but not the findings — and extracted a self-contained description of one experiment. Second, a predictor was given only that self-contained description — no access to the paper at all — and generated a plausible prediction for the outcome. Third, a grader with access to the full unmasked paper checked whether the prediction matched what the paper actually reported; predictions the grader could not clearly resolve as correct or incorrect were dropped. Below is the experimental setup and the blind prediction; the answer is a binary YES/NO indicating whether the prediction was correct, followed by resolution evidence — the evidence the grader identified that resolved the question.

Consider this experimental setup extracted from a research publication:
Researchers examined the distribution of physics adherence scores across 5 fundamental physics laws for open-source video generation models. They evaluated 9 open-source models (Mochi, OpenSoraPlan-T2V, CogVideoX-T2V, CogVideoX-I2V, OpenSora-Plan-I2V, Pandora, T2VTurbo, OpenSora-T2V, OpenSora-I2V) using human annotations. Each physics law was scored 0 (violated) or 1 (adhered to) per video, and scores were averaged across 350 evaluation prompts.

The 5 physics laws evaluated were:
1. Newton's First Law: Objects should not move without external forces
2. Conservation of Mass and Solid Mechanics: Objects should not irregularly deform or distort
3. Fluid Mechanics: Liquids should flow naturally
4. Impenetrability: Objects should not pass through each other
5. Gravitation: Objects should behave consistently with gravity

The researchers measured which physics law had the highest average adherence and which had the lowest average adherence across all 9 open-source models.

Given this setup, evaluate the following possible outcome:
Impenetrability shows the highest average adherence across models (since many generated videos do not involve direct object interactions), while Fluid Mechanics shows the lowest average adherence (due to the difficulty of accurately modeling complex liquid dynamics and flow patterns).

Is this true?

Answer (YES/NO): NO